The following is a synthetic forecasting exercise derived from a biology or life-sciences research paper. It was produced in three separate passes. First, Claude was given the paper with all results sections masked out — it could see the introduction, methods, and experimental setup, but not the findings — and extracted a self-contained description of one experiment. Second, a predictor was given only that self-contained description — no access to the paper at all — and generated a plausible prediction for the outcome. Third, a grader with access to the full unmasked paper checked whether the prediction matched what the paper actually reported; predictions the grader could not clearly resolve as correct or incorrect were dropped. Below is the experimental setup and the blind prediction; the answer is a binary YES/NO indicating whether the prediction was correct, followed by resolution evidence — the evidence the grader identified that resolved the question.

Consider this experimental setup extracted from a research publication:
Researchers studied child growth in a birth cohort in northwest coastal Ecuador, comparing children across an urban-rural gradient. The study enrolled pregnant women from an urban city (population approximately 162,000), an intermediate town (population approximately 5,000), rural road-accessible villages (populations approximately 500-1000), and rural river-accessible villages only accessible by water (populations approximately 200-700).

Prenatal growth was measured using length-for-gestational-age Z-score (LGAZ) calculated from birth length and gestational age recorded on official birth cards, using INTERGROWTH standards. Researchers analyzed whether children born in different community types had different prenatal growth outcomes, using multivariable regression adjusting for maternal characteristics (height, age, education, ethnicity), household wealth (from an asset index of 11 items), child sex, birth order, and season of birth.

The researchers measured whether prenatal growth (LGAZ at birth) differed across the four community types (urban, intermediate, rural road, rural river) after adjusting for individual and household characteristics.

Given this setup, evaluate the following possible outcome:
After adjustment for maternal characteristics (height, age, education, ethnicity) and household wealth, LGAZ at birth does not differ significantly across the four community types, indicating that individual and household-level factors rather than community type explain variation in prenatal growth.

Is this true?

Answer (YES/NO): YES